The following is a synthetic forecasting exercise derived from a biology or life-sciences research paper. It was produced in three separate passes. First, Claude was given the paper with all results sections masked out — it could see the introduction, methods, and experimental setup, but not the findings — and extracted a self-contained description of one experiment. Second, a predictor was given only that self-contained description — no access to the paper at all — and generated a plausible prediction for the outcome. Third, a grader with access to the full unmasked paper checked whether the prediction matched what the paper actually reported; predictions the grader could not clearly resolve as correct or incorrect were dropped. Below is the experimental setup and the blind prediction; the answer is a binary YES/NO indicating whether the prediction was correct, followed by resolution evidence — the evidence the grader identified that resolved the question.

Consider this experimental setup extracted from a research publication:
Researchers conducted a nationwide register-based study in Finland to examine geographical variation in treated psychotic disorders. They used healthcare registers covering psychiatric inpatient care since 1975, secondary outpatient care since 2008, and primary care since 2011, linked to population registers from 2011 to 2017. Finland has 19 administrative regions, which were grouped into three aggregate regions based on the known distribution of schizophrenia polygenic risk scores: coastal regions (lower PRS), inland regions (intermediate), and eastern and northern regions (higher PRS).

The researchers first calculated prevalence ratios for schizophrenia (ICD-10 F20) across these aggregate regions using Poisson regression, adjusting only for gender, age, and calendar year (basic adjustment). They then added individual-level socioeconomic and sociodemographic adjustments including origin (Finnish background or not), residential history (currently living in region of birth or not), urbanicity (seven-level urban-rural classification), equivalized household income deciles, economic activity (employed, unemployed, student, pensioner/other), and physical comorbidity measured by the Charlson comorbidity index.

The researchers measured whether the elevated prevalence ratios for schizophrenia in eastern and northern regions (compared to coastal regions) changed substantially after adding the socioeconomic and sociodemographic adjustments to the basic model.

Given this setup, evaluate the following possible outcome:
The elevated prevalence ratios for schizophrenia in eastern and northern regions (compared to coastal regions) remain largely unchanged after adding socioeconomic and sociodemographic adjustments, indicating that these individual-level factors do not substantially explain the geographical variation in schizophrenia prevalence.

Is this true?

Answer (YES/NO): NO